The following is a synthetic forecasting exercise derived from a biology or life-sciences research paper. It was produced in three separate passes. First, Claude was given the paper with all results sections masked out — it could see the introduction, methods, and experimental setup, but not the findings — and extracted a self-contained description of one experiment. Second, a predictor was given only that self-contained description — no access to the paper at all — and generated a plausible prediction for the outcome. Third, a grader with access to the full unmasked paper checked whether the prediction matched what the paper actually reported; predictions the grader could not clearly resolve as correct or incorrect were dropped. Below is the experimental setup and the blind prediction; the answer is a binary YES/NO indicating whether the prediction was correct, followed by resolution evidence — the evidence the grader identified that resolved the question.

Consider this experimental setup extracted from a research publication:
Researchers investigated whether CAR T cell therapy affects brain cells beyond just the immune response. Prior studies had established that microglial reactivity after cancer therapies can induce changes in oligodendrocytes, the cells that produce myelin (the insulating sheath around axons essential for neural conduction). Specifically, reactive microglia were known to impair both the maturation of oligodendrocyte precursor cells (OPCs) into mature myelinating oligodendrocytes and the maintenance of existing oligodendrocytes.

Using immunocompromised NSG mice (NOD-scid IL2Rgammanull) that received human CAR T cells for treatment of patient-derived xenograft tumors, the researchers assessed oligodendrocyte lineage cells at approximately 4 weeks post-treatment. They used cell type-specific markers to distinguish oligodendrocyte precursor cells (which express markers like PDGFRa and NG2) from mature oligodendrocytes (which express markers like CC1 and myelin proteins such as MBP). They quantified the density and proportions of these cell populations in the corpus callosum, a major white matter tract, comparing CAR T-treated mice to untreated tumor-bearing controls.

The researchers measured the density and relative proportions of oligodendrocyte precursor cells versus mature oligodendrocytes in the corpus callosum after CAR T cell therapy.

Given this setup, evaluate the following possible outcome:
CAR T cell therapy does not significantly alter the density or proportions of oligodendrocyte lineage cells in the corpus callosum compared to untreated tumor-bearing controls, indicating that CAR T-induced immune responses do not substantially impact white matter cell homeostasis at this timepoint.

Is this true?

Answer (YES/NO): NO